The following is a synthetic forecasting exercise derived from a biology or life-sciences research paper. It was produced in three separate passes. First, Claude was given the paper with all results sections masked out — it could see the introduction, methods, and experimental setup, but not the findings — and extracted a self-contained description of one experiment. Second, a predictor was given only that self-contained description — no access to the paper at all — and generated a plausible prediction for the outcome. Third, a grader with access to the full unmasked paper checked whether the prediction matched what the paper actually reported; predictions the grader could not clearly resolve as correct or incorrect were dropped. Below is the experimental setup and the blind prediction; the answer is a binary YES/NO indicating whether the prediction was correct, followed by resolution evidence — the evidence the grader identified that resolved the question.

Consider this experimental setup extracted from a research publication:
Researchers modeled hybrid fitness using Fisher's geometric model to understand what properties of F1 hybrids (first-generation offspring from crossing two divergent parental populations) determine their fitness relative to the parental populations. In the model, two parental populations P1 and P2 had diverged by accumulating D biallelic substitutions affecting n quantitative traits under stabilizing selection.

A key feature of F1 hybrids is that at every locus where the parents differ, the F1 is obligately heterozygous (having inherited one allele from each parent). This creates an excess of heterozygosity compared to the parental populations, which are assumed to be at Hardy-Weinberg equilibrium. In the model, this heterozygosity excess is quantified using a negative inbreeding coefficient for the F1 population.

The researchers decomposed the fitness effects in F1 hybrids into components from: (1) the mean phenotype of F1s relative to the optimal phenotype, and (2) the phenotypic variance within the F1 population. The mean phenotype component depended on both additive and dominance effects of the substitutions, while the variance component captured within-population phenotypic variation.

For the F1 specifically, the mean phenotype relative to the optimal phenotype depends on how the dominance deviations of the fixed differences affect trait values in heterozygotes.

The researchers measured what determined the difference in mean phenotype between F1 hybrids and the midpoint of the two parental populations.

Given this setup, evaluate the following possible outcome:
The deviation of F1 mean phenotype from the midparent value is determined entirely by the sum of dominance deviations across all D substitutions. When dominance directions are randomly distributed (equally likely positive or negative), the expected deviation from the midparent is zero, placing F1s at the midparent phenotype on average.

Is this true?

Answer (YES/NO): YES